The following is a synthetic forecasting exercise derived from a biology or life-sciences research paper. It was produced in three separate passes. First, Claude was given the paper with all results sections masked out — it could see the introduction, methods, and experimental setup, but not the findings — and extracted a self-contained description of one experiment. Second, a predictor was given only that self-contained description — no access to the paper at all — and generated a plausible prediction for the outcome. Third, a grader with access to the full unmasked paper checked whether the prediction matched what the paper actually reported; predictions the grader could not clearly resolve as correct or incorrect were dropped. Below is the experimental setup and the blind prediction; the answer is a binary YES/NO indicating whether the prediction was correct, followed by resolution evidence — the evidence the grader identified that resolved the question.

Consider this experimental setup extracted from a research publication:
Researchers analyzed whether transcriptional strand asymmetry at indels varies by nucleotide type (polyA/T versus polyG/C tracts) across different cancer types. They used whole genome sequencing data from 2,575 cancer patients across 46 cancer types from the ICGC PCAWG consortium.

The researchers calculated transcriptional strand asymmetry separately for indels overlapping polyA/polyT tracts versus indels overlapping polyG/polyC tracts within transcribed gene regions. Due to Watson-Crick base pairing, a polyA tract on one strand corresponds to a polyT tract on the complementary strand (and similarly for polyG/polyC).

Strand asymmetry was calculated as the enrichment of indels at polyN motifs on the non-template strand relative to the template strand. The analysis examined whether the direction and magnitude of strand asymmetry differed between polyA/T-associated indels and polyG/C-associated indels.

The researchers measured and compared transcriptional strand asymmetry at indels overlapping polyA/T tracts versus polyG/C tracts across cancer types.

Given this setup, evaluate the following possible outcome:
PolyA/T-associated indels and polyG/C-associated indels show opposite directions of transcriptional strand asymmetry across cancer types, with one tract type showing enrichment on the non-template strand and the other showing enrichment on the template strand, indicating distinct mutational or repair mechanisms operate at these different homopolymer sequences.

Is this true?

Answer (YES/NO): NO